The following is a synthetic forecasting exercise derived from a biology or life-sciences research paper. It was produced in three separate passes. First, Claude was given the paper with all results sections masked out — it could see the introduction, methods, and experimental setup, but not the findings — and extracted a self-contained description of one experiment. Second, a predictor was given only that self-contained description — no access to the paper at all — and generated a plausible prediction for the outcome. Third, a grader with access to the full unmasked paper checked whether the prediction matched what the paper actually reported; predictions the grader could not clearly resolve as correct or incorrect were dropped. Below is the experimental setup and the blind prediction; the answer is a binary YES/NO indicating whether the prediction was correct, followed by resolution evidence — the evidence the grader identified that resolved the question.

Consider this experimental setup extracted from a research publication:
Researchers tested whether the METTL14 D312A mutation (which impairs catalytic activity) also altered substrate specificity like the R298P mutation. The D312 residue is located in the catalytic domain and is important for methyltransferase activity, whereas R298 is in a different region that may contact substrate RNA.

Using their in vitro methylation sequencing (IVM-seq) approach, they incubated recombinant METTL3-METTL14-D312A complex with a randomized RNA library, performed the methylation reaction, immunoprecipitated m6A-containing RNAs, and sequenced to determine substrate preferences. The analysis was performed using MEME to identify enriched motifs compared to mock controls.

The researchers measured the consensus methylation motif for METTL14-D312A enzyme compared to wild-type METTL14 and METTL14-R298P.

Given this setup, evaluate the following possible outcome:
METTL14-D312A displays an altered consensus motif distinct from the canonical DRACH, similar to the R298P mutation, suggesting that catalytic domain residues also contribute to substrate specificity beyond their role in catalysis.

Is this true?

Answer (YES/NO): NO